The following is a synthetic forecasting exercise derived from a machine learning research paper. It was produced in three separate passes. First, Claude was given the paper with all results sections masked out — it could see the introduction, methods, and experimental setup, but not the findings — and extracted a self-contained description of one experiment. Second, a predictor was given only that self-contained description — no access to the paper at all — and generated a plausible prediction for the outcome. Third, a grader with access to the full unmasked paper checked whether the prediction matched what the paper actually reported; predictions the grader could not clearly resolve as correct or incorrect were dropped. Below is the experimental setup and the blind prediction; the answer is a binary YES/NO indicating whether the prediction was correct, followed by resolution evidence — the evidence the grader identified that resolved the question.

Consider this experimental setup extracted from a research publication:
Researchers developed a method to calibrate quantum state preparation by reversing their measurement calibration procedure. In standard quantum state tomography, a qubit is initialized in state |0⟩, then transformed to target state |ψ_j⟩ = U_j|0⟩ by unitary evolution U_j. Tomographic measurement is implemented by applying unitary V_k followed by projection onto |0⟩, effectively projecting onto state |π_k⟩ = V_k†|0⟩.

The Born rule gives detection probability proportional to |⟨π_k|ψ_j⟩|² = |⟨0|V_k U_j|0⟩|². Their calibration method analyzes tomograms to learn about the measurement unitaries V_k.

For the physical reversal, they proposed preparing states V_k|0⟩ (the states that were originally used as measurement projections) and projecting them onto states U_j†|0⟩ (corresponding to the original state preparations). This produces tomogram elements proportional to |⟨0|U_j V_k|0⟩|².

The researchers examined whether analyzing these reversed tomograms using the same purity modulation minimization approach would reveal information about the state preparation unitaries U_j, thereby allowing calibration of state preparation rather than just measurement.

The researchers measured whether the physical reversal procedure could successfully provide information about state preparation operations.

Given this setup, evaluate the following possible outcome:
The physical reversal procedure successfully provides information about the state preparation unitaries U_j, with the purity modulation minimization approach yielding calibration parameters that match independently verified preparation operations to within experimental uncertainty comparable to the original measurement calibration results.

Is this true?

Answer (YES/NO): NO